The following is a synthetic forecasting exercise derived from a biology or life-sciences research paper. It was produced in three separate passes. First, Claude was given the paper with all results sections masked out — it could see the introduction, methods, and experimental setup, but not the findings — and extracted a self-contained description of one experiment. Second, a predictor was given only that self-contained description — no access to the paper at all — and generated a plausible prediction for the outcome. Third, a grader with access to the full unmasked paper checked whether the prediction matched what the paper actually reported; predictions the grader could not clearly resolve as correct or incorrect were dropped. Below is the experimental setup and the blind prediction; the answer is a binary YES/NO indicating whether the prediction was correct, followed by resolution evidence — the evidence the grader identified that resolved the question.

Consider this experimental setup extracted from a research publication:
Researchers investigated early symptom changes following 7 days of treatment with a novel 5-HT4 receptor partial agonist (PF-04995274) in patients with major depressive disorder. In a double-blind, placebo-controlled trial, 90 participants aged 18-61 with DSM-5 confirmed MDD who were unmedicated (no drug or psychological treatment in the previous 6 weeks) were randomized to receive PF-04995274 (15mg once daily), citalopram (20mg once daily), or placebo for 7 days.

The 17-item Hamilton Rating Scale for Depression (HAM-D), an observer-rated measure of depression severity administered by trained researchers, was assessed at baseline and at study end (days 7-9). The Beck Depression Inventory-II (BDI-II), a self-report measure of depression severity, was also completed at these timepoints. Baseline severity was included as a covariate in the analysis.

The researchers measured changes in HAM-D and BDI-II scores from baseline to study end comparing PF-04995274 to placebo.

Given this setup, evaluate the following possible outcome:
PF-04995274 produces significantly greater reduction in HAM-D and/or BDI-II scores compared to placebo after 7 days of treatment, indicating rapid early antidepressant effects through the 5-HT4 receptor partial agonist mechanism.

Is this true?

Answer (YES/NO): YES